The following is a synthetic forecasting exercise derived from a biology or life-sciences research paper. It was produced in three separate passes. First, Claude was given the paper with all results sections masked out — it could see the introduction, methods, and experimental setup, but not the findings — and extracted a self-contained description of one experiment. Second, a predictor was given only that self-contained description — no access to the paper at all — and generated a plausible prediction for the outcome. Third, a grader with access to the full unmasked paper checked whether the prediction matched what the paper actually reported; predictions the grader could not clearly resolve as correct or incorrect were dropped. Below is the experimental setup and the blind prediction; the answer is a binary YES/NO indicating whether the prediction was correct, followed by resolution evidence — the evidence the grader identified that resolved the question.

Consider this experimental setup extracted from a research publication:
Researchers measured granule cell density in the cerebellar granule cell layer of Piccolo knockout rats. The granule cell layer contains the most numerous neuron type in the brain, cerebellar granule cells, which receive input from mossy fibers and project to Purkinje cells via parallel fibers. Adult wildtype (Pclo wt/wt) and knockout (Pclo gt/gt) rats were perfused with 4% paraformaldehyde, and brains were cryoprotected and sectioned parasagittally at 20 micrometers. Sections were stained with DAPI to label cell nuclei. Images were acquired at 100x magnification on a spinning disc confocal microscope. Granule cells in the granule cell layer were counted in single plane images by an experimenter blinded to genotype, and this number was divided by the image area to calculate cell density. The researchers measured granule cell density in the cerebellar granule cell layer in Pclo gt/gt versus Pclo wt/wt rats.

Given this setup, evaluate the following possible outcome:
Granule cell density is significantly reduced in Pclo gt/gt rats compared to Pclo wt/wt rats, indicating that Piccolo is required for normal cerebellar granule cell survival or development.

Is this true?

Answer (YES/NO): YES